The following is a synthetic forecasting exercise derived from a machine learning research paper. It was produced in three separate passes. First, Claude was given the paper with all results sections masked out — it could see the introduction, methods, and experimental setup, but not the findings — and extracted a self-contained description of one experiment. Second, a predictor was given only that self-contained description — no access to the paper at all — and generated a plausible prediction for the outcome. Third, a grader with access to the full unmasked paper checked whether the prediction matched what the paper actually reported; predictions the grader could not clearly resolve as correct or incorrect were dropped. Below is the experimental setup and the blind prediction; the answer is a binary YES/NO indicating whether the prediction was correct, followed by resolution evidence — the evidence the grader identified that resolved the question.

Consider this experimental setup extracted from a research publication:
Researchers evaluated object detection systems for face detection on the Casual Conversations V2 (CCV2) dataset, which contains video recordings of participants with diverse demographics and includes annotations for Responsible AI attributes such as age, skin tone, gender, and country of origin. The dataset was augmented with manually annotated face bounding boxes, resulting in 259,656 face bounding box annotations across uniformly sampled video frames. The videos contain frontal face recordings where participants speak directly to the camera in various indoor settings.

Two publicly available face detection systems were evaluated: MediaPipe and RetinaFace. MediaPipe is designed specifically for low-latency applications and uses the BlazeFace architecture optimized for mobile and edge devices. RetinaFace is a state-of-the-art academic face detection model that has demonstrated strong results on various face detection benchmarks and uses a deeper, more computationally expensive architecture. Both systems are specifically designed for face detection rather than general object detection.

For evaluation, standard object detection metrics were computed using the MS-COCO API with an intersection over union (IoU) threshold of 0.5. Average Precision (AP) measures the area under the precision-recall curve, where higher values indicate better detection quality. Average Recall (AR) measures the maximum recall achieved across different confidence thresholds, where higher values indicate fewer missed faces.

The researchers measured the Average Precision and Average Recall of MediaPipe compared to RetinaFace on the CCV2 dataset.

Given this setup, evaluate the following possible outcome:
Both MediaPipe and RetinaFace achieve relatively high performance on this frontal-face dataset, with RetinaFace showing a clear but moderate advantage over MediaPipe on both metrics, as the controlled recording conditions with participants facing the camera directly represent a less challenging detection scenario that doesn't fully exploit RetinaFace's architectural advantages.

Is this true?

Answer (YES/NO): NO